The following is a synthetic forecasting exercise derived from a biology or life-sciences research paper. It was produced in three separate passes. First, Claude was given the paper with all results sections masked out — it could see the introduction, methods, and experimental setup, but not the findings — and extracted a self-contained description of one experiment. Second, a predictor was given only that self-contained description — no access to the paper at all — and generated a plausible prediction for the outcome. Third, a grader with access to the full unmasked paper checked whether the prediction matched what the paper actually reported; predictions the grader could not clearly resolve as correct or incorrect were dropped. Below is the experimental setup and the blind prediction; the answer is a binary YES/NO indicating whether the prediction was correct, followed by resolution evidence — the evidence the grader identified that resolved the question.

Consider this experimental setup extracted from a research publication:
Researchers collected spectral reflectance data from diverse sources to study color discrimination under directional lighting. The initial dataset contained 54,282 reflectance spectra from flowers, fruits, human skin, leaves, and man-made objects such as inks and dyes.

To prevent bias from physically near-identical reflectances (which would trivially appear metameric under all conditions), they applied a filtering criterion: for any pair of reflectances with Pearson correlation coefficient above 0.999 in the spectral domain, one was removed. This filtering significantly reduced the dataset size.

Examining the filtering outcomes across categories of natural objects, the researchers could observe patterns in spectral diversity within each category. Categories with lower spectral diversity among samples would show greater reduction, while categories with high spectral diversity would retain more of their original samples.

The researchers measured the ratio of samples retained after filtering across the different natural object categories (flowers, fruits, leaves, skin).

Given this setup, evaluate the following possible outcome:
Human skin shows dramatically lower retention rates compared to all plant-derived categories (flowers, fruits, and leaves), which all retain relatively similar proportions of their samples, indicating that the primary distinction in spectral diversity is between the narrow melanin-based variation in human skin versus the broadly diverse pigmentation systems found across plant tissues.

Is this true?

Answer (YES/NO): YES